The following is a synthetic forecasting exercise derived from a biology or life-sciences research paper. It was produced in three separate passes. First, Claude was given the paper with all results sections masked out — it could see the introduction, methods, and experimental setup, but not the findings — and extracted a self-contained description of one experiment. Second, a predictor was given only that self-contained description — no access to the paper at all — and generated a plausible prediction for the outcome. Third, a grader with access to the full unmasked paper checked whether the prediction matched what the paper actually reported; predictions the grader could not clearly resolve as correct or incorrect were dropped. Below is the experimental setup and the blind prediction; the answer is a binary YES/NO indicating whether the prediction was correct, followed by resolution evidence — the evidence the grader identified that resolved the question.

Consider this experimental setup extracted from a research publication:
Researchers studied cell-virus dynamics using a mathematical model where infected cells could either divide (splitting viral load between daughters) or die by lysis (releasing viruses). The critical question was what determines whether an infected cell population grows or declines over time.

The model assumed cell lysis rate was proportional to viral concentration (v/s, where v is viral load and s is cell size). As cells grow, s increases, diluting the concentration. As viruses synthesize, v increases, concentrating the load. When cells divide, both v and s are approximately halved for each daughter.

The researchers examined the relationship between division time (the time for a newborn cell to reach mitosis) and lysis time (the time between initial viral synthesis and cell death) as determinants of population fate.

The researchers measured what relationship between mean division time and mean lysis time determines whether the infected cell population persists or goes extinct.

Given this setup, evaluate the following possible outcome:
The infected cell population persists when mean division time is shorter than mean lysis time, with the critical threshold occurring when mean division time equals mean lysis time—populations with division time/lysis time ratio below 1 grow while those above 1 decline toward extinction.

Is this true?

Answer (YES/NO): NO